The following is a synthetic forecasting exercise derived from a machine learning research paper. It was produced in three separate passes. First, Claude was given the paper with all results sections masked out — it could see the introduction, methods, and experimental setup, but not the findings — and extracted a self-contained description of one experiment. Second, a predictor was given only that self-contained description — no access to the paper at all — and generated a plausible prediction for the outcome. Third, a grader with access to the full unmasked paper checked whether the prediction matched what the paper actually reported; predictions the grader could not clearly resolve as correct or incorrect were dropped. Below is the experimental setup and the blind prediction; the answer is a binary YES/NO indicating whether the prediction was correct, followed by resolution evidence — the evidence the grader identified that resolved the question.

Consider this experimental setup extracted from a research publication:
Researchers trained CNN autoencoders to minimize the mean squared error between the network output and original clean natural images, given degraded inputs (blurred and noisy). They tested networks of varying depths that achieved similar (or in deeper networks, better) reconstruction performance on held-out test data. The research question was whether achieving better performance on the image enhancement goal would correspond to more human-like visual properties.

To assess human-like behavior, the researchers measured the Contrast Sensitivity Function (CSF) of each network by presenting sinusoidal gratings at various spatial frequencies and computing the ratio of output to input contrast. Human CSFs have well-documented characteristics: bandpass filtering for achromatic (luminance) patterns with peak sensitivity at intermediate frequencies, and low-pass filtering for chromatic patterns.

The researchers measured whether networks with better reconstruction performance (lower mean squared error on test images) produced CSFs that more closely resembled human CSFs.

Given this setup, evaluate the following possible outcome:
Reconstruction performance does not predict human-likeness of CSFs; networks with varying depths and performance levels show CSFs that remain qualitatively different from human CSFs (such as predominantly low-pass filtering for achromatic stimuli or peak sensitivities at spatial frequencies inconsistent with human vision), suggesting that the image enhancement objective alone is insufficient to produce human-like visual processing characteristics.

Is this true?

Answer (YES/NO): NO